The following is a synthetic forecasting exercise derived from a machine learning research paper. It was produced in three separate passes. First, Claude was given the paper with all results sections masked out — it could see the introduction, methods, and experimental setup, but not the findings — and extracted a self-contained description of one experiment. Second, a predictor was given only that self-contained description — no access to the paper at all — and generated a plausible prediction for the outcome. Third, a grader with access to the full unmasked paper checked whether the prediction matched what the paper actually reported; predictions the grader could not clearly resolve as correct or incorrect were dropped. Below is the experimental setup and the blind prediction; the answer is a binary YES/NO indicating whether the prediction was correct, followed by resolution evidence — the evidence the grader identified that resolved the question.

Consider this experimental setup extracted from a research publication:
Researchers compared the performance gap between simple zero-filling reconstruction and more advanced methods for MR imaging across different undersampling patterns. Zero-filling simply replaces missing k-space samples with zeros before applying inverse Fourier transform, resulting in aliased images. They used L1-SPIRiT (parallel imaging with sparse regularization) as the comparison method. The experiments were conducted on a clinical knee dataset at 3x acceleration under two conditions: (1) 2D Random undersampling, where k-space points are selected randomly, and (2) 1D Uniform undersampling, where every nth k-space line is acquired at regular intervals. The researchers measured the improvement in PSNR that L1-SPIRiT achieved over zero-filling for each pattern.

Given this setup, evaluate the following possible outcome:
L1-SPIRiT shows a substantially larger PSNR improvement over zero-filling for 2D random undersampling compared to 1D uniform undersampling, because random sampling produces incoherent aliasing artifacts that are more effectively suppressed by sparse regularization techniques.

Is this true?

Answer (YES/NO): YES